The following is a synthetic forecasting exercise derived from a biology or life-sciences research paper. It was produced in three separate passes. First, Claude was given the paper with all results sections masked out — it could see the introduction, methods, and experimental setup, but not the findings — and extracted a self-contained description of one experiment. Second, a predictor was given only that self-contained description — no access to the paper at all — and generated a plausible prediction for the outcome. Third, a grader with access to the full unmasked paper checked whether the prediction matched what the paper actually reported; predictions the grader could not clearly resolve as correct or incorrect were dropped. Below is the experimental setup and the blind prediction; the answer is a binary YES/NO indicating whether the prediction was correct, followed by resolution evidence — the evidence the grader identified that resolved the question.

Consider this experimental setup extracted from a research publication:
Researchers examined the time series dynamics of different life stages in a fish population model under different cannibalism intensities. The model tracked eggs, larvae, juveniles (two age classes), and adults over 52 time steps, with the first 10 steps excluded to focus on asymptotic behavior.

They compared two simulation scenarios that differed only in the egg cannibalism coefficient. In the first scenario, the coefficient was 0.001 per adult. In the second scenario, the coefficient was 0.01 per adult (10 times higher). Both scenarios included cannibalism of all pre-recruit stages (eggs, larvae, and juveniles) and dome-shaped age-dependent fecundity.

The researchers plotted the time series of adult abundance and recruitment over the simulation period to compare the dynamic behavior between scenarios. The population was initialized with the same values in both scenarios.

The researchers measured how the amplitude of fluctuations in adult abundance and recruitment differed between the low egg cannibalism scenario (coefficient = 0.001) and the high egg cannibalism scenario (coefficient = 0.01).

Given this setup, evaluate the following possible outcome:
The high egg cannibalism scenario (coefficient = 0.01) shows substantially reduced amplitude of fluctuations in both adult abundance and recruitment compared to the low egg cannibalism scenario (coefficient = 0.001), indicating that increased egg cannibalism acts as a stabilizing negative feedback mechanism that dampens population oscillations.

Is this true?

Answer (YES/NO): NO